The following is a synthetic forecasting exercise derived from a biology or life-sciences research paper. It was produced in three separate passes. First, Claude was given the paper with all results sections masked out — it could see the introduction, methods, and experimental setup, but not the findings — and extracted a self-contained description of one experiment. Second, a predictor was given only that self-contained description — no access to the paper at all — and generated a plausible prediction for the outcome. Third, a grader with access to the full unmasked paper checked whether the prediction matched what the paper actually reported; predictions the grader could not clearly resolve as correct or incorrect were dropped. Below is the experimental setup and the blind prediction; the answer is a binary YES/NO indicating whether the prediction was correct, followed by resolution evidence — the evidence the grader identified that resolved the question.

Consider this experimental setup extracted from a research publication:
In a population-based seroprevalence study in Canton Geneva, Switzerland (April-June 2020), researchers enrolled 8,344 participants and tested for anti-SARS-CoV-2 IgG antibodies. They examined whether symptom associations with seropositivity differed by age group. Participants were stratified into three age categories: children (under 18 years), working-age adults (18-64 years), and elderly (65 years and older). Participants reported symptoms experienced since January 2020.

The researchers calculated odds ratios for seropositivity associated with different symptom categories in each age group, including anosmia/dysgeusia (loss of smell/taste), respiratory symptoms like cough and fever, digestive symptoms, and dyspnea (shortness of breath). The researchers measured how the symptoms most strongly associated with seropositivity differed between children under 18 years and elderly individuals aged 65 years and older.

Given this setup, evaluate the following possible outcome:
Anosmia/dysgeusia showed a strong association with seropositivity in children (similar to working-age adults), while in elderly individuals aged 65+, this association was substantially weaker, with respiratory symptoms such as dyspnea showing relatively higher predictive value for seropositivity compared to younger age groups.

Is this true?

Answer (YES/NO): YES